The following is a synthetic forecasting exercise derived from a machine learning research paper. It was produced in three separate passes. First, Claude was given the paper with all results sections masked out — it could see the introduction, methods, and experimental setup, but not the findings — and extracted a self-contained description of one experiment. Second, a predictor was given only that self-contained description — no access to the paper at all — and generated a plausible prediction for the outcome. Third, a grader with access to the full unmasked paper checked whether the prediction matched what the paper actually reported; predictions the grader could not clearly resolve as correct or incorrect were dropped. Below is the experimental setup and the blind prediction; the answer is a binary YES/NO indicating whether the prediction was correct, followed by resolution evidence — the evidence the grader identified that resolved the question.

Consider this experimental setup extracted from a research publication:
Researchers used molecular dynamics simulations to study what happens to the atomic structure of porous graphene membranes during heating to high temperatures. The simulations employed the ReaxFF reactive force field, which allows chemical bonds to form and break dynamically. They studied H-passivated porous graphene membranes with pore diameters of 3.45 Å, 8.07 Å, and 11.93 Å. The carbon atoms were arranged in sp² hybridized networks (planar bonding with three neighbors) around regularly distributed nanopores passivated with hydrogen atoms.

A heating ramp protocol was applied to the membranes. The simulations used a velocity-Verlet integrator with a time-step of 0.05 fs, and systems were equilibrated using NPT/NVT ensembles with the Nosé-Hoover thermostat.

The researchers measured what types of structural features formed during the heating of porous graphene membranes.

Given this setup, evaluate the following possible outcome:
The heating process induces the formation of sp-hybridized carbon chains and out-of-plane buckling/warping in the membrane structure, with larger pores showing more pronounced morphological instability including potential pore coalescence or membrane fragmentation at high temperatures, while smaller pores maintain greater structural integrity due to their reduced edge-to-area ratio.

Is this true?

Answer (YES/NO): NO